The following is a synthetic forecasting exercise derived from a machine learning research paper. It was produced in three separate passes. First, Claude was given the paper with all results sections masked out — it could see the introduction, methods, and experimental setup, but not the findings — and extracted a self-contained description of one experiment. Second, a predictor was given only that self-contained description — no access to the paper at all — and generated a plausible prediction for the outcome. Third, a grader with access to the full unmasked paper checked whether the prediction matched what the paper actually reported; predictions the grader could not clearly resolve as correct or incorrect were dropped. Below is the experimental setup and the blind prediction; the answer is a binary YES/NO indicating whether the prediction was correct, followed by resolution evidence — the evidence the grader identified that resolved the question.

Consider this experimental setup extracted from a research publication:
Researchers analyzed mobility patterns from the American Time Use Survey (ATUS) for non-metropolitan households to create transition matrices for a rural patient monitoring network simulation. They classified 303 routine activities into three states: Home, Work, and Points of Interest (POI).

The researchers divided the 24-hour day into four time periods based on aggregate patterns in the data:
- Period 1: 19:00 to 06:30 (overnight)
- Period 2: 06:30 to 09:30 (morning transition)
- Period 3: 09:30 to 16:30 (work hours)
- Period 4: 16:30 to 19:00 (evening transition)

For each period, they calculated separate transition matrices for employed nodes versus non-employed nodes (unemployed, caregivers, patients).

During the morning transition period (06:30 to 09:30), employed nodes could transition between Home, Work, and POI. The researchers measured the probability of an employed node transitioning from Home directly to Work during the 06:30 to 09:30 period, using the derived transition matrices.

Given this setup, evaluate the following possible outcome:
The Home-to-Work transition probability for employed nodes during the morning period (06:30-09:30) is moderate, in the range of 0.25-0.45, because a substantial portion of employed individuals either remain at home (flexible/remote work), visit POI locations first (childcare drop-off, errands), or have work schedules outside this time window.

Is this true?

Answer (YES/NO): NO